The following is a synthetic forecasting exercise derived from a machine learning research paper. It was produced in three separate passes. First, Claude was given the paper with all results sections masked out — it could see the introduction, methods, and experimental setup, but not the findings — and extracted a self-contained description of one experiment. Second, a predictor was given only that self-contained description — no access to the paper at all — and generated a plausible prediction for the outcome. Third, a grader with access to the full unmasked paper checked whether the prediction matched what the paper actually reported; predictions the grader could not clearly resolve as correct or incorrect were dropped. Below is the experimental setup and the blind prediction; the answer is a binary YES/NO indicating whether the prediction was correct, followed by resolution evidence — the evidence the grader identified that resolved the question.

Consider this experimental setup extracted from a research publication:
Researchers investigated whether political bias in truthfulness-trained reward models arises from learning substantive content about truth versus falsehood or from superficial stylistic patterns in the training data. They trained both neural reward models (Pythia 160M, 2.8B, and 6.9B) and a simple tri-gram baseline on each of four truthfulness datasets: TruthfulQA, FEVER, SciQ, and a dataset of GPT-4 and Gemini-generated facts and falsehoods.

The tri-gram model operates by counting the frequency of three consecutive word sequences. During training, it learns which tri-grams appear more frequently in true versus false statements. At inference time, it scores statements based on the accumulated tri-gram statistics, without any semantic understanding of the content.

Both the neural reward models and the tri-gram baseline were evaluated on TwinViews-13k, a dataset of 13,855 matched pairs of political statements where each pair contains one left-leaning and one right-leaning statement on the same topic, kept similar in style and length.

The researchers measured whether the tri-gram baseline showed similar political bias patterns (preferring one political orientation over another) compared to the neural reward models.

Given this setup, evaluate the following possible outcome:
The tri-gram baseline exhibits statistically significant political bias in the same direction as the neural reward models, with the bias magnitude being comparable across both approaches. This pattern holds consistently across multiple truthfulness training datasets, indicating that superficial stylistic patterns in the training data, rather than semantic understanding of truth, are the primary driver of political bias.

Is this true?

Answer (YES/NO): NO